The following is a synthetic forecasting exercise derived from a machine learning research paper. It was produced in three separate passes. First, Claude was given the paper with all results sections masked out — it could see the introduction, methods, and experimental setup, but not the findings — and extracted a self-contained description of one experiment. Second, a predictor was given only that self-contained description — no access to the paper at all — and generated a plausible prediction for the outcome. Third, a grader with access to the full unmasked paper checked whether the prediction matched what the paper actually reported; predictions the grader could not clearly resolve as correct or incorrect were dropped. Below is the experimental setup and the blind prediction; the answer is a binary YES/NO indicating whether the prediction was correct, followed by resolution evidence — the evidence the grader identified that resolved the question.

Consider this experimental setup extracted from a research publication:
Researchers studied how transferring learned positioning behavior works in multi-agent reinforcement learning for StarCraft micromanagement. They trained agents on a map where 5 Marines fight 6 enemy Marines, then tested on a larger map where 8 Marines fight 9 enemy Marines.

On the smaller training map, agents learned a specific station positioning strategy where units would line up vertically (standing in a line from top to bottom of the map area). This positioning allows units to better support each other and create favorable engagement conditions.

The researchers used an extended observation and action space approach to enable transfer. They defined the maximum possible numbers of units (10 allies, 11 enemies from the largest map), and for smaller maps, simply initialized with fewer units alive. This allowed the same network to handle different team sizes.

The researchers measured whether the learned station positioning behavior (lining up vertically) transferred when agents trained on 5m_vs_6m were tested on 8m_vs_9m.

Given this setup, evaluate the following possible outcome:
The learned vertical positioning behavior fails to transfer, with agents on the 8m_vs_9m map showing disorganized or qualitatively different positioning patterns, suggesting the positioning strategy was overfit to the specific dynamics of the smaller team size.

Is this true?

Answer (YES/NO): NO